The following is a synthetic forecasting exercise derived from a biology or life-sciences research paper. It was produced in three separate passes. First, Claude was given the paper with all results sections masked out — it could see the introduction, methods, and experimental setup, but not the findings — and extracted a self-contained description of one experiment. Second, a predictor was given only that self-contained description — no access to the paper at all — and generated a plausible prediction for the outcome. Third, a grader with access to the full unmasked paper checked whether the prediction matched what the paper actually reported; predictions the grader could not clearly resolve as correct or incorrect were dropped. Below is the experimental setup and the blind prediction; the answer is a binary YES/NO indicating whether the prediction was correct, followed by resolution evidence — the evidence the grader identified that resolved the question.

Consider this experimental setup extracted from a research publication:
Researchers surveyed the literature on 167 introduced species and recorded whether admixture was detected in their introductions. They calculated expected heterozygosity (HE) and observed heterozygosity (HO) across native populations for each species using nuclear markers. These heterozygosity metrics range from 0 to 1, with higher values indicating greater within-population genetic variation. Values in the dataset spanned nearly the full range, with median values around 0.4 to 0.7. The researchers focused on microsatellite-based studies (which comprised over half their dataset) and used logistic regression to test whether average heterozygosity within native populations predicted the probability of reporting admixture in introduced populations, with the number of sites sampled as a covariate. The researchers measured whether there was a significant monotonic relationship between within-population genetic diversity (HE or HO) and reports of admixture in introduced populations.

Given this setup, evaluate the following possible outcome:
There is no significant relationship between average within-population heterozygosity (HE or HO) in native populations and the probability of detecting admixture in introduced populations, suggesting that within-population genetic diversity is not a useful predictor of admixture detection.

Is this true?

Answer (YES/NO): YES